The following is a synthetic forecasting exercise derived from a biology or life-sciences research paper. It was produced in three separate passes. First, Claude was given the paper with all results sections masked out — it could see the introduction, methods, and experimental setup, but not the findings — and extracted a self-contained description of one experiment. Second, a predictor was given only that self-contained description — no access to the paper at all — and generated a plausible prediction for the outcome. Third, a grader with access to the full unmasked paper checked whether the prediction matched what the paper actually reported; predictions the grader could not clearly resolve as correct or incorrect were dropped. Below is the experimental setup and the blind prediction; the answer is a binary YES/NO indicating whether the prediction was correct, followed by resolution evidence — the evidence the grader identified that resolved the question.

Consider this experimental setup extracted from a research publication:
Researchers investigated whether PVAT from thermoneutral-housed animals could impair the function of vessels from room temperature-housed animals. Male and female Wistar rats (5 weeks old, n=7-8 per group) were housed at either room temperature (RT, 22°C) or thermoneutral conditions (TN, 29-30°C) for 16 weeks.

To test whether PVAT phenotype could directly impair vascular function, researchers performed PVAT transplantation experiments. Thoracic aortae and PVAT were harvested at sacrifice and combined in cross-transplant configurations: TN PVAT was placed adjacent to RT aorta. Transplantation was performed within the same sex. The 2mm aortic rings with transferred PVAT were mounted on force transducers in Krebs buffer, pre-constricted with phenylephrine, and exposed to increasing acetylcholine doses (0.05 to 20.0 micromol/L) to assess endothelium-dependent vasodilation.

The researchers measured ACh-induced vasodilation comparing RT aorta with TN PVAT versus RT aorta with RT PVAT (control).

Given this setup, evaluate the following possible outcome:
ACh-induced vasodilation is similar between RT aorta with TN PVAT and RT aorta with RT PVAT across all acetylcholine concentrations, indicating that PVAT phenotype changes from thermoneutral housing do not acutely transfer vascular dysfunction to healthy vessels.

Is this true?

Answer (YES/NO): YES